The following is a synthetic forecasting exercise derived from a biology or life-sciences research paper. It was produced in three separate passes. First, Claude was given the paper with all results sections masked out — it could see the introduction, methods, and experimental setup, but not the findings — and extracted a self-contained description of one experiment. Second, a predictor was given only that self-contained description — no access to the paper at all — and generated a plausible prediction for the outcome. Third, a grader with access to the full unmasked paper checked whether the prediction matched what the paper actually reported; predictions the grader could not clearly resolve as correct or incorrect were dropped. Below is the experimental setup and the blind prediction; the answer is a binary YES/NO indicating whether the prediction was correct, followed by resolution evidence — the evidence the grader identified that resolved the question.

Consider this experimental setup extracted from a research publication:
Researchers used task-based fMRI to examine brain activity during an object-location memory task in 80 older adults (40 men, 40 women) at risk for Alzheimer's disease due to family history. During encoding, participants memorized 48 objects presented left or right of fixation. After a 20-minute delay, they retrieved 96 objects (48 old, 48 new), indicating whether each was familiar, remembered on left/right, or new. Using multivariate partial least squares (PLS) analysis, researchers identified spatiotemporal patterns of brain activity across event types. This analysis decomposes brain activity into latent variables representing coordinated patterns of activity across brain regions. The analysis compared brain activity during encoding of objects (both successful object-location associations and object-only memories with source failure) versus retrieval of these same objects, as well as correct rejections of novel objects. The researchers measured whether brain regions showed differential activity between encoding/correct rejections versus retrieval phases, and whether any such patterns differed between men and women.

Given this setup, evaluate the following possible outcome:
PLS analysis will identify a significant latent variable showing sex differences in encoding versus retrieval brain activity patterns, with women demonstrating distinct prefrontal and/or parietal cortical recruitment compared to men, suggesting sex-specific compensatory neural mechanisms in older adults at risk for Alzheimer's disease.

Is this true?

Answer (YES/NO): NO